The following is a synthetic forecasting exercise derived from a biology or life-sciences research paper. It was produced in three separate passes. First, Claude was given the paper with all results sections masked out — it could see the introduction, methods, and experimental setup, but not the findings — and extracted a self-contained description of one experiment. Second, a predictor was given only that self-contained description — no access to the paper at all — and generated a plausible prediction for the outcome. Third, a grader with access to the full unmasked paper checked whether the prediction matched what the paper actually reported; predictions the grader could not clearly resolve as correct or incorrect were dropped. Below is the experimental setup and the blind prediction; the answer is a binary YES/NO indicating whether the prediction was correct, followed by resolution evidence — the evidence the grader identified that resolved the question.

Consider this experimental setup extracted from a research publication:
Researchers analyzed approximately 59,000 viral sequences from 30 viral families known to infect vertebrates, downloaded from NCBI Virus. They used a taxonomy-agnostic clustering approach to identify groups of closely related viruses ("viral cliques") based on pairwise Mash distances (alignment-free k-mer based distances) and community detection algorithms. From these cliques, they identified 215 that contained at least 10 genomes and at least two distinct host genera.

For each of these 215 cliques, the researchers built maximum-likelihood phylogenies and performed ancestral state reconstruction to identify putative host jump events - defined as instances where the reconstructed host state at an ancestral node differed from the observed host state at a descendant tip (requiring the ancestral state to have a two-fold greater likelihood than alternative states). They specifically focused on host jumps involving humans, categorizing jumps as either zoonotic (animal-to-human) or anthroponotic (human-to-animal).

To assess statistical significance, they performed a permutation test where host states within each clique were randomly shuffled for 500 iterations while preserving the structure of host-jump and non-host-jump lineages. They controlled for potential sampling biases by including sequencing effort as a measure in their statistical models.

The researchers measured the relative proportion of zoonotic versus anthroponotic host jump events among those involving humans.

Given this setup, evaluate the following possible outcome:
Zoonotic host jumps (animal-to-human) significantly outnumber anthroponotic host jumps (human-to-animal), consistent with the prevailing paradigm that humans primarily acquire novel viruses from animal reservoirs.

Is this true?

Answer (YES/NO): NO